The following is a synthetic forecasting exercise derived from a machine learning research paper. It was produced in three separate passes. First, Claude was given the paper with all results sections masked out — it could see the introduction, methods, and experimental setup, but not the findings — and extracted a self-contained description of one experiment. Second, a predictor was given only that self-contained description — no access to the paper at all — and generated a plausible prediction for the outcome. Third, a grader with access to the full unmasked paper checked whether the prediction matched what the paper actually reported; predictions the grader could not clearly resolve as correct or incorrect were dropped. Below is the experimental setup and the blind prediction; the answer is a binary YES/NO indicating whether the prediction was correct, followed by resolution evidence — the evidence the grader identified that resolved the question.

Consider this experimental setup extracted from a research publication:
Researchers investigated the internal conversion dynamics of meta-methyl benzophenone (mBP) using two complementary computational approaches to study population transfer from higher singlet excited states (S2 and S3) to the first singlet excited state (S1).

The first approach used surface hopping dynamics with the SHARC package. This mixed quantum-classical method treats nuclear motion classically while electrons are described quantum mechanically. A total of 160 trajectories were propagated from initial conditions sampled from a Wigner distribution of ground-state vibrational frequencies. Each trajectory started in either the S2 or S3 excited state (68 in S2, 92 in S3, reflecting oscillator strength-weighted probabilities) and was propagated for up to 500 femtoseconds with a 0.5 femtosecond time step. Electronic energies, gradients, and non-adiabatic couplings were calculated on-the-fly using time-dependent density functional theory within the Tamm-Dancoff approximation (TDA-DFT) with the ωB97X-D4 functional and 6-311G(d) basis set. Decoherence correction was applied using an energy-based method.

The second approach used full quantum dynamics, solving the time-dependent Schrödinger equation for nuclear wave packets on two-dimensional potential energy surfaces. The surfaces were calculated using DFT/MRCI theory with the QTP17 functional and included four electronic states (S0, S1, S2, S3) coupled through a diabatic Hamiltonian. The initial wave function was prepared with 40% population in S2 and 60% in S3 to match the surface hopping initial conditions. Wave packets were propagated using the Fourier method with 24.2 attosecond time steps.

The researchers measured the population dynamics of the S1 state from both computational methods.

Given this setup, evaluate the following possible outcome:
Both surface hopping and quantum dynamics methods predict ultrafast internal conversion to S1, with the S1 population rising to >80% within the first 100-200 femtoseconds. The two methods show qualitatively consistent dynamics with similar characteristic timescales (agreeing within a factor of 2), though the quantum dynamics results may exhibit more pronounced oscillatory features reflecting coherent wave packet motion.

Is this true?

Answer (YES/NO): NO